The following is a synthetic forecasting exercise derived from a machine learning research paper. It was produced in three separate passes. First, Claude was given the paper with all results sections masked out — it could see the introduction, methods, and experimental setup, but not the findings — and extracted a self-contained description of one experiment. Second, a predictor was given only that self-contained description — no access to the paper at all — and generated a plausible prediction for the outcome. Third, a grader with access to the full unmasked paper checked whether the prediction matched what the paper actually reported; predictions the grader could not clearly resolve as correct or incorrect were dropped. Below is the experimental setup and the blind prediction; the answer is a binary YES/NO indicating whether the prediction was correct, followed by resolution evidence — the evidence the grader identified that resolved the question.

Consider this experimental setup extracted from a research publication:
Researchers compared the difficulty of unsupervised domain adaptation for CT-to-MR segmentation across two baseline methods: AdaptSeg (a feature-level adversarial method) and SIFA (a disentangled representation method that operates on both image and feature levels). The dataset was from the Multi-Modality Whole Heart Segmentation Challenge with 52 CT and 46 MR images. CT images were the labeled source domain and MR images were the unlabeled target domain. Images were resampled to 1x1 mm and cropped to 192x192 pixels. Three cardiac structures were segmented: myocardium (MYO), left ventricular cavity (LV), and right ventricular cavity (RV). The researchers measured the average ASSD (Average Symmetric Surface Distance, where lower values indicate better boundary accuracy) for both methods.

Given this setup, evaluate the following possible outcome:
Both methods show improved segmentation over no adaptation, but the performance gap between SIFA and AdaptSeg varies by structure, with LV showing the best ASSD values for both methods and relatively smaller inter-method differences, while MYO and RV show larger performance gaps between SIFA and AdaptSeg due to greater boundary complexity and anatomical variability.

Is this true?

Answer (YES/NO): NO